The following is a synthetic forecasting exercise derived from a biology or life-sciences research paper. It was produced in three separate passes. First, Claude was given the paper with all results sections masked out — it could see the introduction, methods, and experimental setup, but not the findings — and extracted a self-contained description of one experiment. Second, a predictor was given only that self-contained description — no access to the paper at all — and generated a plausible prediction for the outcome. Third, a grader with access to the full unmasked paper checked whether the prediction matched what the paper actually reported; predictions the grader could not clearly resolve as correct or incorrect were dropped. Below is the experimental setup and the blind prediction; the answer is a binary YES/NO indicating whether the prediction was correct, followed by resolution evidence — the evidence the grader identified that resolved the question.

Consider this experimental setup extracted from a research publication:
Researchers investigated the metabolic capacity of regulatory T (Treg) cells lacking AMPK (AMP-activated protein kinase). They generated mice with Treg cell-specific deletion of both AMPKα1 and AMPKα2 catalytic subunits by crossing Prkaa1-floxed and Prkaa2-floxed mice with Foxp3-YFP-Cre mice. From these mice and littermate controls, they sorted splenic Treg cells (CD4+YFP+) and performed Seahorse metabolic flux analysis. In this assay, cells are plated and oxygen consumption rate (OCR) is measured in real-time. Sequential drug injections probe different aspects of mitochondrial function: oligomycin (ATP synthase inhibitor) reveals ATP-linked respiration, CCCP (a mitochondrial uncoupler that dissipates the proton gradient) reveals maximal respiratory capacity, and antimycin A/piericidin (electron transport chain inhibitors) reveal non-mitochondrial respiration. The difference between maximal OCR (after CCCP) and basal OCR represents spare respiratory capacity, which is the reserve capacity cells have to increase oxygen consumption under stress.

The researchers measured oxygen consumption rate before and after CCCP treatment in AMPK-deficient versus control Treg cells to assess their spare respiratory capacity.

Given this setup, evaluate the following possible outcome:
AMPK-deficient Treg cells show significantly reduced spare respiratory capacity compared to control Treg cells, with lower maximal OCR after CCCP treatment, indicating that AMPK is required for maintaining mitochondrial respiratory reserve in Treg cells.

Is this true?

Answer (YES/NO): YES